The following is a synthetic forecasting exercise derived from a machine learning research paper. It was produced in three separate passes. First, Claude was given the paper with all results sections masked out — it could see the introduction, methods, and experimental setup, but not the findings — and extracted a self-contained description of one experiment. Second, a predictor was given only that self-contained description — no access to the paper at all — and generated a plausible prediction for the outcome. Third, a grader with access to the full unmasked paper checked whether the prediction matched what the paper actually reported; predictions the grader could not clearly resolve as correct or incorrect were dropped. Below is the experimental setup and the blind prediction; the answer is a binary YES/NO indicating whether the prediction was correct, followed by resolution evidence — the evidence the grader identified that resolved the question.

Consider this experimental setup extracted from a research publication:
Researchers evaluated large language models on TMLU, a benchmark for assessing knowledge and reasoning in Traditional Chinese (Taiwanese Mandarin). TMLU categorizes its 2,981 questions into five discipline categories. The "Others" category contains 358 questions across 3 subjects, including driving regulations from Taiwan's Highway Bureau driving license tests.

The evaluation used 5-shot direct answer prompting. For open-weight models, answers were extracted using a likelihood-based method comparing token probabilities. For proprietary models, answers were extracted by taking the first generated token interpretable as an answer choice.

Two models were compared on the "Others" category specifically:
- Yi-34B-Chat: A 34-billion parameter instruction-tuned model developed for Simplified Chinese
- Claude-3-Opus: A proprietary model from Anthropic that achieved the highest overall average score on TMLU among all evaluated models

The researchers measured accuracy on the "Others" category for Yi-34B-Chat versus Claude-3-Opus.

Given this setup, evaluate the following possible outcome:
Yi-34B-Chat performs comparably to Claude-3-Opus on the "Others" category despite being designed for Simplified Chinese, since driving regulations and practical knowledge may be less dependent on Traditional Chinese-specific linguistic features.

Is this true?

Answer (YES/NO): NO